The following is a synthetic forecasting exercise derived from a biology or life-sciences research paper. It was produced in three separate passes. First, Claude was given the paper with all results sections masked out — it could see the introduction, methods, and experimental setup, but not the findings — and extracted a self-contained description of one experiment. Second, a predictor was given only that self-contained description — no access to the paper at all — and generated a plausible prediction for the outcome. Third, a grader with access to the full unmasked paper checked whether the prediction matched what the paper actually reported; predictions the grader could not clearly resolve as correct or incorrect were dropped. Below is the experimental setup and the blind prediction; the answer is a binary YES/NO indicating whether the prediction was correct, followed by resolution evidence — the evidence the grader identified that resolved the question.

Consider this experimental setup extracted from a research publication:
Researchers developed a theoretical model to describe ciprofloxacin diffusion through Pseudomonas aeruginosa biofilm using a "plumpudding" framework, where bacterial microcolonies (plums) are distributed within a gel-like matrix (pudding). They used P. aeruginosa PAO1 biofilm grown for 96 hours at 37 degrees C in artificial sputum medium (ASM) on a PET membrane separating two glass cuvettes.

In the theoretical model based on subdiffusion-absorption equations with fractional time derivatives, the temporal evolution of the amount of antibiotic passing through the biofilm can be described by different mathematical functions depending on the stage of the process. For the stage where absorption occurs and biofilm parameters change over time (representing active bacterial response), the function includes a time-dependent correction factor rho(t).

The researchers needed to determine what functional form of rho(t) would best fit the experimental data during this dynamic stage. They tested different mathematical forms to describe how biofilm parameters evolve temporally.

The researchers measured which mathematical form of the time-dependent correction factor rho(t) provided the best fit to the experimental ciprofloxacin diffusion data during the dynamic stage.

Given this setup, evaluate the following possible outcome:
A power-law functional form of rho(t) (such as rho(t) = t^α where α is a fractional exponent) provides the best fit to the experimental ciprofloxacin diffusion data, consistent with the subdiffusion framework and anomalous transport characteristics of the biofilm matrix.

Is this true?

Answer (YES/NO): NO